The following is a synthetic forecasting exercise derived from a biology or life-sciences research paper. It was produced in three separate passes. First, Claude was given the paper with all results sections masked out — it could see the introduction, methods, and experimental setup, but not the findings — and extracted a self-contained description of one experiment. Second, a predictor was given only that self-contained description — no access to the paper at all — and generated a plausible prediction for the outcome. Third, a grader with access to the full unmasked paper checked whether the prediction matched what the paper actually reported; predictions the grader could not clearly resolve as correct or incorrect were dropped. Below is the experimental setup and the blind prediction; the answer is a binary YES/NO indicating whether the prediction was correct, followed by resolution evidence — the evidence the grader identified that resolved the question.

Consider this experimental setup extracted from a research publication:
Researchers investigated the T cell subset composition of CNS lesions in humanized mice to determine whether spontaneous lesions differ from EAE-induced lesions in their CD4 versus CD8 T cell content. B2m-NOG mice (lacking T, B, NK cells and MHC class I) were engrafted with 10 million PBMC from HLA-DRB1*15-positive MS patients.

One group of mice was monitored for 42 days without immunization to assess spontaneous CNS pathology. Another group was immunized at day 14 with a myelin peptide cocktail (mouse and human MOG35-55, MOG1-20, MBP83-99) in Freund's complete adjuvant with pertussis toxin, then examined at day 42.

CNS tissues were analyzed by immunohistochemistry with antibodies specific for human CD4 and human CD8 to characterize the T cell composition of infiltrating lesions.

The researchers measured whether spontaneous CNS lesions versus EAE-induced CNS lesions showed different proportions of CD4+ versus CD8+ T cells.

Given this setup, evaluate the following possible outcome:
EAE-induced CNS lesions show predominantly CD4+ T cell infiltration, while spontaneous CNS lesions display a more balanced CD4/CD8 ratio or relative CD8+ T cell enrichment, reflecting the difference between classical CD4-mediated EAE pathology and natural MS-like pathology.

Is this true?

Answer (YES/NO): NO